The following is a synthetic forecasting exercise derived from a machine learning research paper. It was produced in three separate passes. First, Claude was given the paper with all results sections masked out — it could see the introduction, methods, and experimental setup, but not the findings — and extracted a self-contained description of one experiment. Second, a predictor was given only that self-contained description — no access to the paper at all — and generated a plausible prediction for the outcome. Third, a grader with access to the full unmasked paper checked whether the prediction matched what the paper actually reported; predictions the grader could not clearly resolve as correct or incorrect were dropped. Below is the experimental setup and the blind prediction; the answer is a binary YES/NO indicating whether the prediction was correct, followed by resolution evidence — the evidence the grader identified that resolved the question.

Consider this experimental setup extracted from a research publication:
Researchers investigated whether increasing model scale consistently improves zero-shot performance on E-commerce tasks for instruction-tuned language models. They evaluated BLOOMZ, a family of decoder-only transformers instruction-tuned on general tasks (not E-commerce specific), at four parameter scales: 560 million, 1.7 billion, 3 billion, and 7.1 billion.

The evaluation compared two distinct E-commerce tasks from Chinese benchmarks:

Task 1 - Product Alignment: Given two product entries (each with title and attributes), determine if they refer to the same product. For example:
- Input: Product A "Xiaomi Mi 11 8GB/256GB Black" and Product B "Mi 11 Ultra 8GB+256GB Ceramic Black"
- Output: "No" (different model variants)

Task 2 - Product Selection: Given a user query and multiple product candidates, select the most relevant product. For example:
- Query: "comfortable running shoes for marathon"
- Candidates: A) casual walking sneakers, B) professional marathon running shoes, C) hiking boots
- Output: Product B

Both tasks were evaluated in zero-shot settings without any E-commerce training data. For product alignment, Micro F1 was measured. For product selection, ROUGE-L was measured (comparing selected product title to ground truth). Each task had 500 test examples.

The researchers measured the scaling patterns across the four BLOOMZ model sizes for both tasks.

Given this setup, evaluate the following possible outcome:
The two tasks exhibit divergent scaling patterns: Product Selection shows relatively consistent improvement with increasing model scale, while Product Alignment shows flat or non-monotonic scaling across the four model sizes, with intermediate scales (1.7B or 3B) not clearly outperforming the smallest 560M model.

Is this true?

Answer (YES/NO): YES